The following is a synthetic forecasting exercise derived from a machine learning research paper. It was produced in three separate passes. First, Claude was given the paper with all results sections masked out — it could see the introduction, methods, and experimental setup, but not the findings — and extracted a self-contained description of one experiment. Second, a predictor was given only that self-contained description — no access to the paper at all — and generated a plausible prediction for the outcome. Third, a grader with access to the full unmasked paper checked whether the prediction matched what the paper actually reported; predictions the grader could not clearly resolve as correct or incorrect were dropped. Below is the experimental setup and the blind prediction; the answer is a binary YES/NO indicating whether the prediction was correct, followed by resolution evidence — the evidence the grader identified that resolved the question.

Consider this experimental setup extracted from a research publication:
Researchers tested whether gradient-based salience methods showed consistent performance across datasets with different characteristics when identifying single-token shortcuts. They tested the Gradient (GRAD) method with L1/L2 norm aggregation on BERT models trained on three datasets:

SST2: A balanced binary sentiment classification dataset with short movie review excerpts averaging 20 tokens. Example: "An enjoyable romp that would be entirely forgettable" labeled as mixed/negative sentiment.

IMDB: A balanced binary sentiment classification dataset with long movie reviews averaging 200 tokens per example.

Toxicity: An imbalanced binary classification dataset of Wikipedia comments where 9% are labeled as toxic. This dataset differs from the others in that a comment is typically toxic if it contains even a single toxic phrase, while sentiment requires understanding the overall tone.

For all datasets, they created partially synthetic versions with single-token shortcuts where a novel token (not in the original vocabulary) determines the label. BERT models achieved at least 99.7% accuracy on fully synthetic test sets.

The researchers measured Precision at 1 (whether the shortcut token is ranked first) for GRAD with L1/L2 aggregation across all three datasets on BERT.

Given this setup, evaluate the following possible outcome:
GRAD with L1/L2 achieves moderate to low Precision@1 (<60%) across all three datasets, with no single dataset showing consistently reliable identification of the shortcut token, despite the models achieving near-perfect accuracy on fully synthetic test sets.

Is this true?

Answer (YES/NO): NO